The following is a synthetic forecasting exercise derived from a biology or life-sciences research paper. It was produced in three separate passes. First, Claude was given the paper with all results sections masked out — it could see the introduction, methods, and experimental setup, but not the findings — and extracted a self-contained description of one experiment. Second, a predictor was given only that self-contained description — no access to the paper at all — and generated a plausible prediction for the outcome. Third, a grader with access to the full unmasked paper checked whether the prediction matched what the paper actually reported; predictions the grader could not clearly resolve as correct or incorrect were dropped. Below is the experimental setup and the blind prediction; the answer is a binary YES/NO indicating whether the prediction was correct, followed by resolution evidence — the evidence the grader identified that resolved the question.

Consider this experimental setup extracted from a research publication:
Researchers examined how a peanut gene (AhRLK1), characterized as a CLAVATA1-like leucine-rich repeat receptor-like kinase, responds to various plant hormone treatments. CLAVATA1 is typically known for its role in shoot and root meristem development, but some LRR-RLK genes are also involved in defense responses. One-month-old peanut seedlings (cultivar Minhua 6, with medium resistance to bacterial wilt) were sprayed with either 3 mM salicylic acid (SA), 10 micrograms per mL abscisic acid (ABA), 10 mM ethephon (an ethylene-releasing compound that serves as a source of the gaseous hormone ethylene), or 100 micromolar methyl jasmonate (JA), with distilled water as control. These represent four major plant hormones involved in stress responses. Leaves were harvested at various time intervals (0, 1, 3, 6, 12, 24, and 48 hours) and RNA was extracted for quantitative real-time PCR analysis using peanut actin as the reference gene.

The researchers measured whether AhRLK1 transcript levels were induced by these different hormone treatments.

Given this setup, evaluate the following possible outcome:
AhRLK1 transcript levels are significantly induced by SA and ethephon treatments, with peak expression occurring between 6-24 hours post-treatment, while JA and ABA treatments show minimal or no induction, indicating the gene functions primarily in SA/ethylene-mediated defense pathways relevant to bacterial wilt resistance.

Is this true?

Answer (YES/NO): NO